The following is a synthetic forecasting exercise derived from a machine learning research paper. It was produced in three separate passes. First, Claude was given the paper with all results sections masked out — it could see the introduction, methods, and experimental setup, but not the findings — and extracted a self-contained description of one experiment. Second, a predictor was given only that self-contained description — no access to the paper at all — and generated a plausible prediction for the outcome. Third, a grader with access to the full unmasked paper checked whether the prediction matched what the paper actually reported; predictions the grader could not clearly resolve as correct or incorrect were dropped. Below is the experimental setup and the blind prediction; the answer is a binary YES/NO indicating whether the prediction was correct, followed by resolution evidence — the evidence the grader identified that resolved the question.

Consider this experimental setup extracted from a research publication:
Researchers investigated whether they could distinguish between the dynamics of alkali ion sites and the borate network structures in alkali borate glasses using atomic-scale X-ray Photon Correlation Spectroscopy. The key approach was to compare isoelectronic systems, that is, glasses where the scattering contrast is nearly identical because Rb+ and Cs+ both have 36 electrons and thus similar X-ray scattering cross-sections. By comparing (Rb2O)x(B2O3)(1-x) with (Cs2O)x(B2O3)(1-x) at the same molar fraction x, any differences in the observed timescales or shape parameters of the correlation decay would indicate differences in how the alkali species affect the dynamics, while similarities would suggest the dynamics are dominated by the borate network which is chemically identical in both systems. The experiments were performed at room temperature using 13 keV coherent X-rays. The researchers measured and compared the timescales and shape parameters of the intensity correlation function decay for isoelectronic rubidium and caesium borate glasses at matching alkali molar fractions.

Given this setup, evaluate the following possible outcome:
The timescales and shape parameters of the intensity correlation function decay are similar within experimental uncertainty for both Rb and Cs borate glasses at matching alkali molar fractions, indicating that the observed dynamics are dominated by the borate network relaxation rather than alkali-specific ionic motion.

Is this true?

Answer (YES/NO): NO